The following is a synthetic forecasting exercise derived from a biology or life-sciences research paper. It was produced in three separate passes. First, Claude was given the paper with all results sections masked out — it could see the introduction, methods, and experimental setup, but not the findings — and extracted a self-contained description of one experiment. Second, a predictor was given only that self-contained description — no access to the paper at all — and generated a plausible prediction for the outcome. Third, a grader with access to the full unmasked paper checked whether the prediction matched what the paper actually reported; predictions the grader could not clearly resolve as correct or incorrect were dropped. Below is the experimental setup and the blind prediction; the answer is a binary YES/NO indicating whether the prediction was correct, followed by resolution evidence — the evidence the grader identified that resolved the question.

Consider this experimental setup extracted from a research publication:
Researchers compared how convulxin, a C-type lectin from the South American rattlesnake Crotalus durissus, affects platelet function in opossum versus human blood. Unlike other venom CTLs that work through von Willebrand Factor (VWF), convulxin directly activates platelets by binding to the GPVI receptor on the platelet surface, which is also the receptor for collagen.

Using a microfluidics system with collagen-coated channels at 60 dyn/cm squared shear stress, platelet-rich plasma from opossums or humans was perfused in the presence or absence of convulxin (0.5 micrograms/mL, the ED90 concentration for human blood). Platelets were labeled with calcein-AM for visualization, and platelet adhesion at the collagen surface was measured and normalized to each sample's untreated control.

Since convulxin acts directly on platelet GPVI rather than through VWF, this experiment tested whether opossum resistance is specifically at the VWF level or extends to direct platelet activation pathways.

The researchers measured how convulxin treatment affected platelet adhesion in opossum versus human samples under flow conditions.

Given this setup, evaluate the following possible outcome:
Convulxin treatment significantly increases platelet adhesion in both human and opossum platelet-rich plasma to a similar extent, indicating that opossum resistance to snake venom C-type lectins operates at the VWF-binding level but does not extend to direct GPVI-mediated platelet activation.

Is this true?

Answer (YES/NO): NO